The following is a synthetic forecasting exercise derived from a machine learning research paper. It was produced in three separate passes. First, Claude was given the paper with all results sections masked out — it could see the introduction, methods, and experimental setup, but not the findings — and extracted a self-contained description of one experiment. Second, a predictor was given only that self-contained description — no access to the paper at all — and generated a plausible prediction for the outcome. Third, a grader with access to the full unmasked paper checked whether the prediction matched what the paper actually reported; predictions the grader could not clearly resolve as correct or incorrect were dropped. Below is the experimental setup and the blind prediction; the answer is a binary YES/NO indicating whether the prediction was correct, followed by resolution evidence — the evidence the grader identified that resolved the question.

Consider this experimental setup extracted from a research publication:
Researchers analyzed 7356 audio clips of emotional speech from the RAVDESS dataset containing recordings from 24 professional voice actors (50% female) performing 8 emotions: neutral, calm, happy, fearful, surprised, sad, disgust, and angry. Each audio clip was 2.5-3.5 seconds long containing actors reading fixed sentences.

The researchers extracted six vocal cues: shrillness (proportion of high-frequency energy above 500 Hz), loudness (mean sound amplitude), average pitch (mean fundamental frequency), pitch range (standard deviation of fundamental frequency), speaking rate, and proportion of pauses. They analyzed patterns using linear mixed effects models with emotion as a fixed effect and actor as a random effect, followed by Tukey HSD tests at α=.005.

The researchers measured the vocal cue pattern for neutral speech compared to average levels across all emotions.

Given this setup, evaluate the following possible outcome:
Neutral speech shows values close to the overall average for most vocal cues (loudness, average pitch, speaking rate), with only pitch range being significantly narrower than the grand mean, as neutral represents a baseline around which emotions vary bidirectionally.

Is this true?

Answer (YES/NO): NO